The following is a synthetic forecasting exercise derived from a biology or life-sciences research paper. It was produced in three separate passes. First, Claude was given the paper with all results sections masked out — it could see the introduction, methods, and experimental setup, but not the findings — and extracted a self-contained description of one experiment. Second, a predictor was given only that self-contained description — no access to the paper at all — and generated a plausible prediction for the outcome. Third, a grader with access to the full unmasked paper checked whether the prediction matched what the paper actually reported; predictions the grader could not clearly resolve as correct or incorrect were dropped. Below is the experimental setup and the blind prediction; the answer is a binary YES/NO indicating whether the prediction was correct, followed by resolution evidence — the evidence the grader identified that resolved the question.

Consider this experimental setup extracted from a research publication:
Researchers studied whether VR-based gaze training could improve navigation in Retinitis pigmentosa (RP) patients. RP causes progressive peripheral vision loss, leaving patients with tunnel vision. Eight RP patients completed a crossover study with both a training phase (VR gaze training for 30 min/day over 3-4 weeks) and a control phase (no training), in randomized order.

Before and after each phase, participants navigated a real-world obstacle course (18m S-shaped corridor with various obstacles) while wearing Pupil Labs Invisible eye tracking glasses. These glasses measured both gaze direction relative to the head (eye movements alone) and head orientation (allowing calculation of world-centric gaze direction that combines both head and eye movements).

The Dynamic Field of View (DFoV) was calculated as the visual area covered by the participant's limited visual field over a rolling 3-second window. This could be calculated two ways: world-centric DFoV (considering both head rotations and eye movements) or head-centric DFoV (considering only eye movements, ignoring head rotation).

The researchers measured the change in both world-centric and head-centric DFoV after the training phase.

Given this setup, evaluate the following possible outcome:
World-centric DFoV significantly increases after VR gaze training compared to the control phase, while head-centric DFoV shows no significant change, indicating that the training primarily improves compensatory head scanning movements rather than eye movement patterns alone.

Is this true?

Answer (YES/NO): YES